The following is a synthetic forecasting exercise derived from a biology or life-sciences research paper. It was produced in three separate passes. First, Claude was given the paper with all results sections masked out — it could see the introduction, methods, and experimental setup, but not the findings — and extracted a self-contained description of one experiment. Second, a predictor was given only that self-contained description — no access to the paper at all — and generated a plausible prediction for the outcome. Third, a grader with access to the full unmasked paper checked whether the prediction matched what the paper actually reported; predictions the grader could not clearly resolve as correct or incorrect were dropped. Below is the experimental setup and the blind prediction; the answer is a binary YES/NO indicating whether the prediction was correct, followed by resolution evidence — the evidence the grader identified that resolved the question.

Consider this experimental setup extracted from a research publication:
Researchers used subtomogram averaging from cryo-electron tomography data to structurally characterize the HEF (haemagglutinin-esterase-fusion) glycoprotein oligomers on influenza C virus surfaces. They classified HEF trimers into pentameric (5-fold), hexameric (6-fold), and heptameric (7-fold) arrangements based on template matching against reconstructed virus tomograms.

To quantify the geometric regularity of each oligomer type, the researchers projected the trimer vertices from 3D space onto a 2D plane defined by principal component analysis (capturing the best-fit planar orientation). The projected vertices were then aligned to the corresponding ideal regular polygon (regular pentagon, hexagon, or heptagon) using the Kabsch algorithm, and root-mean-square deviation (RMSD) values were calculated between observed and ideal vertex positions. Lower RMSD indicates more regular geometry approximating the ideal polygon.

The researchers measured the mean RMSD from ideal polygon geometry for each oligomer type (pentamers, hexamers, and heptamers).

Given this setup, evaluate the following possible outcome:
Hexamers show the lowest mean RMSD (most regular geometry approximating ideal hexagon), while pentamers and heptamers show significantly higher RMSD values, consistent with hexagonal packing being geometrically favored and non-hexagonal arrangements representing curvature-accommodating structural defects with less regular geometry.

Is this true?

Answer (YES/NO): NO